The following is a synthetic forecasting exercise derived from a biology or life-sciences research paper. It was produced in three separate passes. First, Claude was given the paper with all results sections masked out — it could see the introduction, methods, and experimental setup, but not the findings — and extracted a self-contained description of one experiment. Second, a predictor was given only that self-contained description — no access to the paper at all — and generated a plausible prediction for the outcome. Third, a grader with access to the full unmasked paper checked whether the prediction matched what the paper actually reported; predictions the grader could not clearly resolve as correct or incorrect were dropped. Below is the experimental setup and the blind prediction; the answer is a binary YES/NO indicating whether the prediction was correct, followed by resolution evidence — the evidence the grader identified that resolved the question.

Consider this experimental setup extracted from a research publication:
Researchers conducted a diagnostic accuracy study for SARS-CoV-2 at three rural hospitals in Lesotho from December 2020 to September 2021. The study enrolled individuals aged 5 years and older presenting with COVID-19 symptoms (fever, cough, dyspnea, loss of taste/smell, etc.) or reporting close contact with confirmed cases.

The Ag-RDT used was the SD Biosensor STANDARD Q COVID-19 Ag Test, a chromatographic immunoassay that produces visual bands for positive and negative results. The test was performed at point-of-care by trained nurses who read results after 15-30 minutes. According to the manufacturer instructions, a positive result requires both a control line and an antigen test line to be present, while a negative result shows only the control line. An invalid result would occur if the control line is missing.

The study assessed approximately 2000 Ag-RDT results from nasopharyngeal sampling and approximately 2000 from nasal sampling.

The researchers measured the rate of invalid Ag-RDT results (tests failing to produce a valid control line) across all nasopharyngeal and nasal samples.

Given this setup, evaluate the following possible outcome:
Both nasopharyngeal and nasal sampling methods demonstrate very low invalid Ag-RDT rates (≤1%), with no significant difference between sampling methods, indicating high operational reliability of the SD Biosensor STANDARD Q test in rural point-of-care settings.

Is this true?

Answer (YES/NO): YES